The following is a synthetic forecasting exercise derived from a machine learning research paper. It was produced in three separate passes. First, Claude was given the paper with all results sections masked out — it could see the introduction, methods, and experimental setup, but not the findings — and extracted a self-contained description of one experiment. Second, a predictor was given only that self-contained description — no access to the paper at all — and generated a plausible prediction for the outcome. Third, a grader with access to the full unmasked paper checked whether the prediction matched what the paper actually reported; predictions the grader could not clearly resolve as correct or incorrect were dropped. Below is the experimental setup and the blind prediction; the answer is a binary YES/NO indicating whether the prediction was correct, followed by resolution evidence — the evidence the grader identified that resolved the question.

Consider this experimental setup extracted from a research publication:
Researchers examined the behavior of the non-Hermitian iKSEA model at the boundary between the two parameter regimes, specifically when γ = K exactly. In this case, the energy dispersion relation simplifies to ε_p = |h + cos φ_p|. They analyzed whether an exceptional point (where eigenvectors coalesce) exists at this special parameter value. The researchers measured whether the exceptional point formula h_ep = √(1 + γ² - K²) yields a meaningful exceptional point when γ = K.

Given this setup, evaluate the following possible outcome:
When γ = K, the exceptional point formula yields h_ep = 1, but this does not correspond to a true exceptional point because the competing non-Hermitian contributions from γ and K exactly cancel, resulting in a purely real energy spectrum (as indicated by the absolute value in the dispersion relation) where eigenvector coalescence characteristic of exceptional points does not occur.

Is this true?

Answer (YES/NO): YES